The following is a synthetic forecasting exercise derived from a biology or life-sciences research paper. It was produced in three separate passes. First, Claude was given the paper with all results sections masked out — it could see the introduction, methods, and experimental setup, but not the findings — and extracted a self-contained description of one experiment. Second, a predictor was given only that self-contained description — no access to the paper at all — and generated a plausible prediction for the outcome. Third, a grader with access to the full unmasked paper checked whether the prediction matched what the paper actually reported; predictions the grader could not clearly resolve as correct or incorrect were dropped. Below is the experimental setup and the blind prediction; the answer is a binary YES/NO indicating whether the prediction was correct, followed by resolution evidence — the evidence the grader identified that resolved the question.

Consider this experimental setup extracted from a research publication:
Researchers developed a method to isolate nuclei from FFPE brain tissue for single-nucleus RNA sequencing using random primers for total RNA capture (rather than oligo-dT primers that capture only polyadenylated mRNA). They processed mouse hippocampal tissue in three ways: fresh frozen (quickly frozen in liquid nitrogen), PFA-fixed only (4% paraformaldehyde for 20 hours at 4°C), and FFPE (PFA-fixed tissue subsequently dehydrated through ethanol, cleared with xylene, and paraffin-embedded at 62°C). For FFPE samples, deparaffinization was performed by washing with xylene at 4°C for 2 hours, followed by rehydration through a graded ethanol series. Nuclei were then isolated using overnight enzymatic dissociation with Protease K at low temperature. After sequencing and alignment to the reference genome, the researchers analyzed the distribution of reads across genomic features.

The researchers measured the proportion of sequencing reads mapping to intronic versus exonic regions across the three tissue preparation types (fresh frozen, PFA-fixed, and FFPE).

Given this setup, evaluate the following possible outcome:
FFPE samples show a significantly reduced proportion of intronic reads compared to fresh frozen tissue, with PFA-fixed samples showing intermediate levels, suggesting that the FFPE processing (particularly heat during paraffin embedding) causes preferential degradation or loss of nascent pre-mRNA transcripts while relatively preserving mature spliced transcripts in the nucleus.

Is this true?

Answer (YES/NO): NO